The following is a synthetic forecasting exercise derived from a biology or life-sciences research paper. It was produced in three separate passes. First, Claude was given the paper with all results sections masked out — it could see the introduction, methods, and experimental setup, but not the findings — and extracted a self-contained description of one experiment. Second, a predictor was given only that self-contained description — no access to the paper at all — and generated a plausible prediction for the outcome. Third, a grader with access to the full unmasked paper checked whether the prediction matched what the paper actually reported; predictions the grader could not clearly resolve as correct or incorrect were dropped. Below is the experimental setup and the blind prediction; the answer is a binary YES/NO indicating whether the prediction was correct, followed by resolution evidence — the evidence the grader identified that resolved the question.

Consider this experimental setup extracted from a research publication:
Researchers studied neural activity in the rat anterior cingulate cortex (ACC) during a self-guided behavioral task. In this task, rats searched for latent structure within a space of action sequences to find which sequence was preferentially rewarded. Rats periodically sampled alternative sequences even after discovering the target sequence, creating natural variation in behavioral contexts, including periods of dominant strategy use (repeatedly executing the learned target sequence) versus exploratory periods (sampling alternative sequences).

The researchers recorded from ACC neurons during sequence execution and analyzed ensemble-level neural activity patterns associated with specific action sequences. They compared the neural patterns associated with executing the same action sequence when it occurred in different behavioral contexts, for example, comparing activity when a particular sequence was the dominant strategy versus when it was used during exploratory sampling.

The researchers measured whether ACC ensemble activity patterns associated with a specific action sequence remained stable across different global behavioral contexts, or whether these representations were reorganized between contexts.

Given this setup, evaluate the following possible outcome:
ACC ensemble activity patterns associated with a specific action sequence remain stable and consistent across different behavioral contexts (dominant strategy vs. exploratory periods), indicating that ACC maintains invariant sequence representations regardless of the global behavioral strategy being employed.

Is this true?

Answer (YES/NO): NO